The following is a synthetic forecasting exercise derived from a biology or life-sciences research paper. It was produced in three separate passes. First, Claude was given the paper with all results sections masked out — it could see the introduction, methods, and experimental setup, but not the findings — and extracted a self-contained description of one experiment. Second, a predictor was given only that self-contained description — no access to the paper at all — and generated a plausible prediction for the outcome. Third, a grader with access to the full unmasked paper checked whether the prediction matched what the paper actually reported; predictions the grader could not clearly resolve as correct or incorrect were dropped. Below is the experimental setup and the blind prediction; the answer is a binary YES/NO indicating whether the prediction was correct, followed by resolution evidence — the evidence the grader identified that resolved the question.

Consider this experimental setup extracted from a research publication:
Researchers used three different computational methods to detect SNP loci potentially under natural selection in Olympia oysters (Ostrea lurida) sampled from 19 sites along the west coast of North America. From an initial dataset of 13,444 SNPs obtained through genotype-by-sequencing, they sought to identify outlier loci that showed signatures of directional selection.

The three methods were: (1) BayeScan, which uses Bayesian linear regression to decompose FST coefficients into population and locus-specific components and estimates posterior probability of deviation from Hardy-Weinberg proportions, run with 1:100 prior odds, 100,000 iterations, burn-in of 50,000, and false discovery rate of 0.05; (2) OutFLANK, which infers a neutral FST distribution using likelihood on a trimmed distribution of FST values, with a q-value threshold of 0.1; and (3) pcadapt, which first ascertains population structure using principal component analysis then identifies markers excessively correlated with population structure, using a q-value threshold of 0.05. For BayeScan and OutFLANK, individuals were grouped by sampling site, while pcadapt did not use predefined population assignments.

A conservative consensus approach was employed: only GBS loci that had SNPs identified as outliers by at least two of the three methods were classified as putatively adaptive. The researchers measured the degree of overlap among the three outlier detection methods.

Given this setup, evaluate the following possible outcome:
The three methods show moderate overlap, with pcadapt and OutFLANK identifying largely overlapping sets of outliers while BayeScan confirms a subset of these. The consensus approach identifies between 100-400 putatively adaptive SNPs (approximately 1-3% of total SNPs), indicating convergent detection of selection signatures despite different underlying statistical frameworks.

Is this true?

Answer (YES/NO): NO